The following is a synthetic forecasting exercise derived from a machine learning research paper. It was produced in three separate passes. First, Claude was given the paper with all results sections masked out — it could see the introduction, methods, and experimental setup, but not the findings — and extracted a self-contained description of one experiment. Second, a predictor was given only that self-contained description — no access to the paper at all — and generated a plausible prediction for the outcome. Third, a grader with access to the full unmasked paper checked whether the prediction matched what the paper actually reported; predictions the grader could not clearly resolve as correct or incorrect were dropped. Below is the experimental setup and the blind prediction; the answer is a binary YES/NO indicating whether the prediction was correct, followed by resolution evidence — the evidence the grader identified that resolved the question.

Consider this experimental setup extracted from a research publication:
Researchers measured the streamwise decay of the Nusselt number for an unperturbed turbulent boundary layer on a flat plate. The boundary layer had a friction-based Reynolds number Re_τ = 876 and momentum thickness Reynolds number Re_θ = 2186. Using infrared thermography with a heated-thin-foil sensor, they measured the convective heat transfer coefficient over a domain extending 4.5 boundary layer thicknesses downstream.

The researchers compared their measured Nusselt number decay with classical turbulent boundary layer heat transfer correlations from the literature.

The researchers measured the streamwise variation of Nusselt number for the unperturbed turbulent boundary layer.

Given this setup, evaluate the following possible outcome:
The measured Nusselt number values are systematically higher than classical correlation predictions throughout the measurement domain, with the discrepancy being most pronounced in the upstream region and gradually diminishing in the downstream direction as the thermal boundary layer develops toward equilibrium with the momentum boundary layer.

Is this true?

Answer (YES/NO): NO